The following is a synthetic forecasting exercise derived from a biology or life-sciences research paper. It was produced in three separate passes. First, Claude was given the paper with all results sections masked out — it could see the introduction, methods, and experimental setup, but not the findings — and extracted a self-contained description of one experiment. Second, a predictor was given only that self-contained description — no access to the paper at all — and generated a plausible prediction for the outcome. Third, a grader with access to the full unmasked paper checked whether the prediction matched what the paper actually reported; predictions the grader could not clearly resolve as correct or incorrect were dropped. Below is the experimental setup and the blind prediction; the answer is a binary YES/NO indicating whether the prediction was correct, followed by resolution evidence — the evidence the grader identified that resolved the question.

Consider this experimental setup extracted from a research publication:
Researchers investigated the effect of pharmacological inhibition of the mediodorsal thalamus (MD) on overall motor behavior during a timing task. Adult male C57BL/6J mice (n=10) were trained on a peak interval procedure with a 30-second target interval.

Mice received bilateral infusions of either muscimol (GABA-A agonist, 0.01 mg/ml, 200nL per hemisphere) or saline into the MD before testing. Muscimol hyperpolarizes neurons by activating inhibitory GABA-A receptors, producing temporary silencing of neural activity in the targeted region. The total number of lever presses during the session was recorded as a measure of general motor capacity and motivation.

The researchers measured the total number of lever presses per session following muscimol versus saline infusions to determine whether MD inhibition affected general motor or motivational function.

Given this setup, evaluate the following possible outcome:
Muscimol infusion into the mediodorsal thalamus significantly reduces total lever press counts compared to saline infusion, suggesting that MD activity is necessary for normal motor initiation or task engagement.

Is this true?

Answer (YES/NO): NO